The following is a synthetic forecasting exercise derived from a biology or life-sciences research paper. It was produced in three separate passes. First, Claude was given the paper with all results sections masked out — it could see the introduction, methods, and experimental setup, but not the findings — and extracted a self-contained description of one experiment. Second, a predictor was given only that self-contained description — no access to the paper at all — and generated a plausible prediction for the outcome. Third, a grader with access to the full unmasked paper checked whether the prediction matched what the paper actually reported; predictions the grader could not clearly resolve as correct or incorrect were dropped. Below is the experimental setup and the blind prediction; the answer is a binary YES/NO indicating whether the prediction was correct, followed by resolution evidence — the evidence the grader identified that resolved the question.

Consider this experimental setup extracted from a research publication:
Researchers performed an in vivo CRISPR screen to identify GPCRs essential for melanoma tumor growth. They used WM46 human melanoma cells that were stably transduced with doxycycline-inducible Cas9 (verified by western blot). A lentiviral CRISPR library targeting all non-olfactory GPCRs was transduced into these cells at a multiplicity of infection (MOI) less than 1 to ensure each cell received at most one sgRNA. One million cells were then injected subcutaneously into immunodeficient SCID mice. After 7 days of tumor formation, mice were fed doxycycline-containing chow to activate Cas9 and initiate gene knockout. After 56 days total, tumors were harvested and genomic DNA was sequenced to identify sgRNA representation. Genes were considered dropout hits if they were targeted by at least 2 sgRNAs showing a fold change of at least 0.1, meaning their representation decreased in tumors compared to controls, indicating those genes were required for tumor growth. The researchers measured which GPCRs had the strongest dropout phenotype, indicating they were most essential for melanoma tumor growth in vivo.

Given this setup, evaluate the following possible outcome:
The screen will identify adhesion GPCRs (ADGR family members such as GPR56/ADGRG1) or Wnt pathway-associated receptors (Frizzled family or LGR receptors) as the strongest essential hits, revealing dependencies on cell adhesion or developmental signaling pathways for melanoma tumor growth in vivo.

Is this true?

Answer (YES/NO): NO